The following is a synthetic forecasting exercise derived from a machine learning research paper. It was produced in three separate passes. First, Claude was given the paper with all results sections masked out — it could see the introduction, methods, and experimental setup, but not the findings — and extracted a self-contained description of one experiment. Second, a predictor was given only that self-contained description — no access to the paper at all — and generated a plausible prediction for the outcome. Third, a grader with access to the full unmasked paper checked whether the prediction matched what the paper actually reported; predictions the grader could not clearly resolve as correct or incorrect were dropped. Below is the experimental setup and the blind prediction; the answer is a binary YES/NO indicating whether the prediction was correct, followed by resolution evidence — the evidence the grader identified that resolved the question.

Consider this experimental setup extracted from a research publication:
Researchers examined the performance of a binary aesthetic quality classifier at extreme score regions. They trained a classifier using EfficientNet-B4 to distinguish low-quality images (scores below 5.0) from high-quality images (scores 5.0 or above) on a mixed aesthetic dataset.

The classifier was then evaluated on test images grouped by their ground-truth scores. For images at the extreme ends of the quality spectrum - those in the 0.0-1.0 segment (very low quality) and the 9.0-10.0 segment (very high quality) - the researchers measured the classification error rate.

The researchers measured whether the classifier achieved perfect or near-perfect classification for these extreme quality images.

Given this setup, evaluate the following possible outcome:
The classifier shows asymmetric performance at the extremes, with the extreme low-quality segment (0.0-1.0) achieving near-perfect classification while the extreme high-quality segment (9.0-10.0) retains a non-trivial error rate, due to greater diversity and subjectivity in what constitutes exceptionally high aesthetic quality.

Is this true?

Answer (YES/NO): NO